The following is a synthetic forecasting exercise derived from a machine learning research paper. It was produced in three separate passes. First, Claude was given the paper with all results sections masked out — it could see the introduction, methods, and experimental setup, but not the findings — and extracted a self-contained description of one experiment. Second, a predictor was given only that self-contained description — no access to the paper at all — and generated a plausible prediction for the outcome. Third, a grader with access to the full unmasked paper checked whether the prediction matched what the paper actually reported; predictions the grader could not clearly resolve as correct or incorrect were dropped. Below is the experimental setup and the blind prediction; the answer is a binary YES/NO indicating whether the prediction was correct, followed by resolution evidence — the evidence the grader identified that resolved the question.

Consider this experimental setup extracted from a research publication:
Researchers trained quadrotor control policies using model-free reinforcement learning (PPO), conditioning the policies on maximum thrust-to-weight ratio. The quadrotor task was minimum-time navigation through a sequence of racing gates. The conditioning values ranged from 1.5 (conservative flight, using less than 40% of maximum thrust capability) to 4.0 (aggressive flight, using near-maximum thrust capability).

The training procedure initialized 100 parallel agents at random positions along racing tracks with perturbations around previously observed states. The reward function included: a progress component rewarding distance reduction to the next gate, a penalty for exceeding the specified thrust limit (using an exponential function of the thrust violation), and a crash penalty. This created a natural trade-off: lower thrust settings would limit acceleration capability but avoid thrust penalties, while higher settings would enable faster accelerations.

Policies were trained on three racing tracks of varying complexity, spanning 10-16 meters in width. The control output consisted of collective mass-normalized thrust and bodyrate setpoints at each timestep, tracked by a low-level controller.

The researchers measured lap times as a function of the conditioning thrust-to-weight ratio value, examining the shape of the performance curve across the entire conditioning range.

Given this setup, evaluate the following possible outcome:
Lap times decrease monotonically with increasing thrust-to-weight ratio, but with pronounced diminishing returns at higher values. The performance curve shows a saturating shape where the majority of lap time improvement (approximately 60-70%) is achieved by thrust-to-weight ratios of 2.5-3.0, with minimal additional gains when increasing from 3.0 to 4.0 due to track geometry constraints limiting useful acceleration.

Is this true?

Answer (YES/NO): NO